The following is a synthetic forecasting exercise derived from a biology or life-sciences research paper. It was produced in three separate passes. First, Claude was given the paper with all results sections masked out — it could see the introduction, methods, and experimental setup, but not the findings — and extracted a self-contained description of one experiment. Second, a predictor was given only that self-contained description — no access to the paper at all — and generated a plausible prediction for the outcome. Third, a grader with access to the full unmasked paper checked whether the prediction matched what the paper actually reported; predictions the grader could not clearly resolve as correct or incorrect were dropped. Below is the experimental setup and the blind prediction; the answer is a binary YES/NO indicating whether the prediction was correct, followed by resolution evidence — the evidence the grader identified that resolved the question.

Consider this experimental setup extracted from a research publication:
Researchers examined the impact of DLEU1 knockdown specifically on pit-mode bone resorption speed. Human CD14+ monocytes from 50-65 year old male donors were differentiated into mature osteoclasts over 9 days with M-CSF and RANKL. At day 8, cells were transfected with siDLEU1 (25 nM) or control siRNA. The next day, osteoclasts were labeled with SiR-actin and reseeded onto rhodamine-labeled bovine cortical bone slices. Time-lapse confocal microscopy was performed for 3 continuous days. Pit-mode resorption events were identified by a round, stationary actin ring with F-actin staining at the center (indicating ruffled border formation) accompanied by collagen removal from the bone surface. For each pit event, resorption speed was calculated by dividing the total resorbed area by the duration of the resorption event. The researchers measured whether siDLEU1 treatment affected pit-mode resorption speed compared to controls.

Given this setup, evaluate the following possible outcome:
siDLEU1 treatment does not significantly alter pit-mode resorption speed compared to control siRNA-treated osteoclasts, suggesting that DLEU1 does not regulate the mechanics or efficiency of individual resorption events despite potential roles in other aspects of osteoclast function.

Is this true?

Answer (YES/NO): NO